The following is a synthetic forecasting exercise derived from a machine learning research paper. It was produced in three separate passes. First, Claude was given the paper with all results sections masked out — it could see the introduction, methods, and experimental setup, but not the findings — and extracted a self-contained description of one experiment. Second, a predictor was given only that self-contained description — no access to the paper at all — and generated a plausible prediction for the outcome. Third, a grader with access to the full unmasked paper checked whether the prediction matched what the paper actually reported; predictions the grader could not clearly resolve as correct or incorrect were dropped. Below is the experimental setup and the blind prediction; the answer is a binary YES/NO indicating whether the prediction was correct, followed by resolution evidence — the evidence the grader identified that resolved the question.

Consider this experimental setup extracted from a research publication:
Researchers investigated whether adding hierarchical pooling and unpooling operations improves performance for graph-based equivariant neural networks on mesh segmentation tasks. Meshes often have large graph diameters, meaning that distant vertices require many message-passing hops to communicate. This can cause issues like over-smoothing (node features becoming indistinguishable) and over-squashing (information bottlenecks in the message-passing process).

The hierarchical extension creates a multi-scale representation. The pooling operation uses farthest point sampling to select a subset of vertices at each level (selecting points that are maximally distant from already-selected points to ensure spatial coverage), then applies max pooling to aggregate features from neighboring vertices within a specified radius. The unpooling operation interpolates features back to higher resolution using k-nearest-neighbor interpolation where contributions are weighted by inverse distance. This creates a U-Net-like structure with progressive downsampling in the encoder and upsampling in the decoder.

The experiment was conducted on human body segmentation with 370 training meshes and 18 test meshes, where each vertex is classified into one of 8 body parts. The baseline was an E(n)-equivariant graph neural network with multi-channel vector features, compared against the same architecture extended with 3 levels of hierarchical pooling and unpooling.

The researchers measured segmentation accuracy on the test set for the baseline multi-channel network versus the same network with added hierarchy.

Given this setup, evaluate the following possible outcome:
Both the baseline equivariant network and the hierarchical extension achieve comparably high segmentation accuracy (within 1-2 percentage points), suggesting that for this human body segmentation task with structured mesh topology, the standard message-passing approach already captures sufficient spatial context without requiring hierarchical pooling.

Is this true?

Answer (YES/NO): NO